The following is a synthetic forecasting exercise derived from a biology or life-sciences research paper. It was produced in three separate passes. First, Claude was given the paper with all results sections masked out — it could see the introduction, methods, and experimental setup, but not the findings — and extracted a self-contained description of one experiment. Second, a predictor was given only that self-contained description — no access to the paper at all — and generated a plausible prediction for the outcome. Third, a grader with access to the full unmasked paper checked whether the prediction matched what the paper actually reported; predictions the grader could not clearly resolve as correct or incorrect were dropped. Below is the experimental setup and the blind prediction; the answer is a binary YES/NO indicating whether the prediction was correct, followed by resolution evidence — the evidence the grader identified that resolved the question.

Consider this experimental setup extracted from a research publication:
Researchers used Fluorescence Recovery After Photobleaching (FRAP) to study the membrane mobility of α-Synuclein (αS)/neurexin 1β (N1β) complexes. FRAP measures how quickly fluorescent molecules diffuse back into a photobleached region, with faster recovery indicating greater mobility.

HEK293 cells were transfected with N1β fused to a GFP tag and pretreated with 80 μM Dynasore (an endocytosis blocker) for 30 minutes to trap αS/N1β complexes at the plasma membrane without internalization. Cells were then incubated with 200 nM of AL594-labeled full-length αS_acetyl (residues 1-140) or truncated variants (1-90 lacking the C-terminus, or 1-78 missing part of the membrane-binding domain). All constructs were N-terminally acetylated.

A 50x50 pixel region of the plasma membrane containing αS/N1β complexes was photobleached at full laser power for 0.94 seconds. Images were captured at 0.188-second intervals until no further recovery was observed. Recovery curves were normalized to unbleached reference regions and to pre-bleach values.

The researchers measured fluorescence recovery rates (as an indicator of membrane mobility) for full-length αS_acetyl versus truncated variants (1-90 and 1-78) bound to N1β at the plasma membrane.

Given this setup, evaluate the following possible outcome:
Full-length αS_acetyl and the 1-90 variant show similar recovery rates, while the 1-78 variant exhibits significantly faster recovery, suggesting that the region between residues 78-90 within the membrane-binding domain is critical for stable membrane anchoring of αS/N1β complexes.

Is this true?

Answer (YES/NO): NO